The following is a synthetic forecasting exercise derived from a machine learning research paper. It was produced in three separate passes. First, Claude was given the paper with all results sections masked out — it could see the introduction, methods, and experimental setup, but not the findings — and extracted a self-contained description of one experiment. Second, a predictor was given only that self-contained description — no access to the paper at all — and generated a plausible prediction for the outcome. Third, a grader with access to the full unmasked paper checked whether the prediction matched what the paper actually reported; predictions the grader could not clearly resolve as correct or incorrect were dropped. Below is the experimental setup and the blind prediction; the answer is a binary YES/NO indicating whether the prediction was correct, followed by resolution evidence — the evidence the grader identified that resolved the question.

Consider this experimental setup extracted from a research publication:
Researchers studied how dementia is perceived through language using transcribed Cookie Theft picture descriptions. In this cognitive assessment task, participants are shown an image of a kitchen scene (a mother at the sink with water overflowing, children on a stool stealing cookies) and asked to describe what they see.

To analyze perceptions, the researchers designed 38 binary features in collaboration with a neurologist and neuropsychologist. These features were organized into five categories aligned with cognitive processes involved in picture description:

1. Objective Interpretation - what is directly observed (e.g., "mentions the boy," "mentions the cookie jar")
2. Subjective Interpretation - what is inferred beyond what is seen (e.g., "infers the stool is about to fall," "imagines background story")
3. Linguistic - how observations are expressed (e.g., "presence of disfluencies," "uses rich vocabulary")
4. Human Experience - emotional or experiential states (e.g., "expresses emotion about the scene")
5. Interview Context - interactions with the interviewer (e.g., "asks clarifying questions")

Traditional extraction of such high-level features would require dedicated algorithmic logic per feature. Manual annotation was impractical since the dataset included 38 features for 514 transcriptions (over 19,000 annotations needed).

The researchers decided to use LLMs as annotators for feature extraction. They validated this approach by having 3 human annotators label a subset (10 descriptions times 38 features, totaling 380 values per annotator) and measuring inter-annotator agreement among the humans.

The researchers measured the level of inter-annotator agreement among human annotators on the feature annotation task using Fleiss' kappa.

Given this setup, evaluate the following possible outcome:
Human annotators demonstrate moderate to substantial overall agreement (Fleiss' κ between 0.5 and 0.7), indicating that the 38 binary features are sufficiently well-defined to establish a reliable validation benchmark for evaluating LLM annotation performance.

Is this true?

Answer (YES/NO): YES